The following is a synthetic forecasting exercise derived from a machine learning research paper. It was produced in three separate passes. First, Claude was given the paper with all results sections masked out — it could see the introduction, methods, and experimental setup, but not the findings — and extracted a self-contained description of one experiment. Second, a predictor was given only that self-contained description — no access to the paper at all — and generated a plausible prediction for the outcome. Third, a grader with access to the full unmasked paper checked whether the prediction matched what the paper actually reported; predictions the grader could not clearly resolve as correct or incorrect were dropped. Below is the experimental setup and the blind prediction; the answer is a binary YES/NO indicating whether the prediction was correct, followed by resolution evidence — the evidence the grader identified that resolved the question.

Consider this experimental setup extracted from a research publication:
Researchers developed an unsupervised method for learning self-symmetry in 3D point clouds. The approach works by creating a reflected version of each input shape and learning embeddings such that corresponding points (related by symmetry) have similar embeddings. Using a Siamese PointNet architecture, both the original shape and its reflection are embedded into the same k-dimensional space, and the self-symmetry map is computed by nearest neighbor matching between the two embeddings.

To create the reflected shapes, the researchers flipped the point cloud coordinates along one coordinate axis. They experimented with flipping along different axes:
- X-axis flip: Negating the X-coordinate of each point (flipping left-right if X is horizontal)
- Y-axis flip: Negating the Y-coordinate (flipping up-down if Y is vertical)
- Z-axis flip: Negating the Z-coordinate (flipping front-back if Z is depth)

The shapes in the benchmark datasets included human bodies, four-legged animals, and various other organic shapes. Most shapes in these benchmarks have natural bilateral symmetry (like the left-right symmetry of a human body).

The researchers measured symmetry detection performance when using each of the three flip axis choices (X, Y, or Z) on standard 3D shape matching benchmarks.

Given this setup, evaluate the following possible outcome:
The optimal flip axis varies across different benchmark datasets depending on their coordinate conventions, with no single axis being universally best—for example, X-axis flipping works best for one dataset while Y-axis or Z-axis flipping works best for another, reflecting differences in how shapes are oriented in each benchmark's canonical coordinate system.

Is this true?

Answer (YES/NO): NO